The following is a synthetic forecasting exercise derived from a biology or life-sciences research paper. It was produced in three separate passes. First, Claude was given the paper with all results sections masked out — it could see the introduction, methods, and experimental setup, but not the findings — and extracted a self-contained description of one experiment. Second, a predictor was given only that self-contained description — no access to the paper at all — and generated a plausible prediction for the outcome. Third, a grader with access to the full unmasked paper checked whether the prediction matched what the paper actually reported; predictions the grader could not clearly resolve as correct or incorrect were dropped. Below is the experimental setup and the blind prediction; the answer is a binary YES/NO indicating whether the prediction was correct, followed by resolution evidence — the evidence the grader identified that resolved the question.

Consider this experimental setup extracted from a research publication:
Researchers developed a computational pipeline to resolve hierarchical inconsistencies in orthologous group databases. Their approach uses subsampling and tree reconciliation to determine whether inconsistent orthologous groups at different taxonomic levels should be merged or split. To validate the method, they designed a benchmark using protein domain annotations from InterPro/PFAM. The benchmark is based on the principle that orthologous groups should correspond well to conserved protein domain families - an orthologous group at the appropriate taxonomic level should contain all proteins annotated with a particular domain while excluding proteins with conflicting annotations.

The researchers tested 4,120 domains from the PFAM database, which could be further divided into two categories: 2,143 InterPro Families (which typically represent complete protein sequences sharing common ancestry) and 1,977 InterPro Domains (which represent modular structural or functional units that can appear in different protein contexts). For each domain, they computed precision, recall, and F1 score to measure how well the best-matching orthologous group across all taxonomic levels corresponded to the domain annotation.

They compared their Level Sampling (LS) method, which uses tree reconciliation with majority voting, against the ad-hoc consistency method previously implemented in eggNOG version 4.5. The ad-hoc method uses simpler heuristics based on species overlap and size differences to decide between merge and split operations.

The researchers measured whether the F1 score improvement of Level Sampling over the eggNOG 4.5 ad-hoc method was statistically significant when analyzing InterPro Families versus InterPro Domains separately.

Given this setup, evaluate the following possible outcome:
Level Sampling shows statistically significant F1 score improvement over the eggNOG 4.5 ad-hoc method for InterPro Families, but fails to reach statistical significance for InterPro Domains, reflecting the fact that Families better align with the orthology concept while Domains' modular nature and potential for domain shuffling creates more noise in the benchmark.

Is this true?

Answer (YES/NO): YES